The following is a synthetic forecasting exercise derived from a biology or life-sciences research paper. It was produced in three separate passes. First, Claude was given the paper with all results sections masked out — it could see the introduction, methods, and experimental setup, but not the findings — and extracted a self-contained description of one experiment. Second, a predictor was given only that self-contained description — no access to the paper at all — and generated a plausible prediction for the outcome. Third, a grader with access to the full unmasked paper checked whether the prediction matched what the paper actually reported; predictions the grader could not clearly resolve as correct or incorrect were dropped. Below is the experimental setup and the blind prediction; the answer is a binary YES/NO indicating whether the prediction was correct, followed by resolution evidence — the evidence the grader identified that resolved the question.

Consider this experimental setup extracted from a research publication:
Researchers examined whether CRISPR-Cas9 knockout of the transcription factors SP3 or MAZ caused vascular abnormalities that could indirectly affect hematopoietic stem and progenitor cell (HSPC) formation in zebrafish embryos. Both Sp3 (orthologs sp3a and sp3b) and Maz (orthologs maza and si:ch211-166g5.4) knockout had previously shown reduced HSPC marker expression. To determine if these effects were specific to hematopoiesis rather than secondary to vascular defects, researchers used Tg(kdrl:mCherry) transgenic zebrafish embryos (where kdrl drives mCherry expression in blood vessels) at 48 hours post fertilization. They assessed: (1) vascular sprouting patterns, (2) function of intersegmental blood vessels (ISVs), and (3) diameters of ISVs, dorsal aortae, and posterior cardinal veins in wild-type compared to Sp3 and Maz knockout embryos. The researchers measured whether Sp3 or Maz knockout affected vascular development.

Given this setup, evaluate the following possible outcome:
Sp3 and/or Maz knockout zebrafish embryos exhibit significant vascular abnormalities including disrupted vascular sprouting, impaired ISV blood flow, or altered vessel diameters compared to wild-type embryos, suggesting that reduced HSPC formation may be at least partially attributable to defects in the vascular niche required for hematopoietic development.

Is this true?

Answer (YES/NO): NO